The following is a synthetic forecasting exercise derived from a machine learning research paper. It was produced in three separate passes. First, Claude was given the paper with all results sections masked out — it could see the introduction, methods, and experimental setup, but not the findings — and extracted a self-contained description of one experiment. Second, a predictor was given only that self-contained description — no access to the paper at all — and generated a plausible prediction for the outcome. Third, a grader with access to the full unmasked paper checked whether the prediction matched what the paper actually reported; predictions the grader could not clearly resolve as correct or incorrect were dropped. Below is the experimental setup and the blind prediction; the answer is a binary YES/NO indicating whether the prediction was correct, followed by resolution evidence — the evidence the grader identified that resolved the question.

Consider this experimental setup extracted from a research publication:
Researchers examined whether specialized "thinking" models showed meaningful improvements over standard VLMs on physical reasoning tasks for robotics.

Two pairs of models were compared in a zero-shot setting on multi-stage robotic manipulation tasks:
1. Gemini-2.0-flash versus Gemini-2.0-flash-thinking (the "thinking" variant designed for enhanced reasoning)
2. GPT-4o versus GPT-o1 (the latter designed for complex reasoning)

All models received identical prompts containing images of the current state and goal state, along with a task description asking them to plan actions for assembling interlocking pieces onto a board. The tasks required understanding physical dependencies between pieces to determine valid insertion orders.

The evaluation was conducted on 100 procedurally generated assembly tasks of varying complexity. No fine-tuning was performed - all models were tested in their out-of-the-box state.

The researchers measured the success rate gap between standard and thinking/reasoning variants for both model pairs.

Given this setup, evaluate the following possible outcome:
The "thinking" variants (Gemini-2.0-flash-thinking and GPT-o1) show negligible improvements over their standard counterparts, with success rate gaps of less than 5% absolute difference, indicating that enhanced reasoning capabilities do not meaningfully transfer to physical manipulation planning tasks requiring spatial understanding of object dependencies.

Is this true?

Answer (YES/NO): NO